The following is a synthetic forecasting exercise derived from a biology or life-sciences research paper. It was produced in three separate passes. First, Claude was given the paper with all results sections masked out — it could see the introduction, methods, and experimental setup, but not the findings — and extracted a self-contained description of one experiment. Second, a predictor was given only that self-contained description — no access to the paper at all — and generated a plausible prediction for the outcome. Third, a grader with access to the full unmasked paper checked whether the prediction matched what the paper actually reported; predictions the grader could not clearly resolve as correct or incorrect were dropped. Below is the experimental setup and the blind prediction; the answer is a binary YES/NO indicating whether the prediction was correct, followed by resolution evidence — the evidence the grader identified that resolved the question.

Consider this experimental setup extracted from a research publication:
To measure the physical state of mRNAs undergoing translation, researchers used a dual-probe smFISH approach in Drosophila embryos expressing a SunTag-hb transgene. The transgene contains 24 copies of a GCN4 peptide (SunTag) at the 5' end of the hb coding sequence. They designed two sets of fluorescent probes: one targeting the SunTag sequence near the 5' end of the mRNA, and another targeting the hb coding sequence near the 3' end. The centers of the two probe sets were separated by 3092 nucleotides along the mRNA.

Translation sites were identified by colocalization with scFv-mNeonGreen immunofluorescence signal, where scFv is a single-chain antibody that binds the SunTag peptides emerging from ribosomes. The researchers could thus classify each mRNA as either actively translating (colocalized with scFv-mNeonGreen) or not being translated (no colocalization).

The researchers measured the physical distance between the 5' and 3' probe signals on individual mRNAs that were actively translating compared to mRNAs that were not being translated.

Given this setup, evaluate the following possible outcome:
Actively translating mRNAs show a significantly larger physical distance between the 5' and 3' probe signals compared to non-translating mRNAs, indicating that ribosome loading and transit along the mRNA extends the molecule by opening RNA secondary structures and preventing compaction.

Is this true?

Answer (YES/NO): YES